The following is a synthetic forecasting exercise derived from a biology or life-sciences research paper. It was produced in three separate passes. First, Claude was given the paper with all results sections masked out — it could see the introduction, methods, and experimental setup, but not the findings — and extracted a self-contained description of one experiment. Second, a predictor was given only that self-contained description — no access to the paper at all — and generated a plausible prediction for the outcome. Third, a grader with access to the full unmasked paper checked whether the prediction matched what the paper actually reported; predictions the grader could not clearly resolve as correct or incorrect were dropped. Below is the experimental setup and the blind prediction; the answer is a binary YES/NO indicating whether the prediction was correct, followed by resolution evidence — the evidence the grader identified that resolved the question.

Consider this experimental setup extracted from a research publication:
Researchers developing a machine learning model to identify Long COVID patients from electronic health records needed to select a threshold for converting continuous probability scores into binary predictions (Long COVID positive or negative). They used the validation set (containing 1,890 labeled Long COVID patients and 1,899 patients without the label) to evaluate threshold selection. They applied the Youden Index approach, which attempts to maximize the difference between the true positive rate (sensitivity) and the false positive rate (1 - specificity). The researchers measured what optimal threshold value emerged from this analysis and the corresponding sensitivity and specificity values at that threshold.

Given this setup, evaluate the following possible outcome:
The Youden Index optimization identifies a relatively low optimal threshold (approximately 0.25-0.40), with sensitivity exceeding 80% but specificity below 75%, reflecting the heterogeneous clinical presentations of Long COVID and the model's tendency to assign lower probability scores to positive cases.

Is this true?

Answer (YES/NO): NO